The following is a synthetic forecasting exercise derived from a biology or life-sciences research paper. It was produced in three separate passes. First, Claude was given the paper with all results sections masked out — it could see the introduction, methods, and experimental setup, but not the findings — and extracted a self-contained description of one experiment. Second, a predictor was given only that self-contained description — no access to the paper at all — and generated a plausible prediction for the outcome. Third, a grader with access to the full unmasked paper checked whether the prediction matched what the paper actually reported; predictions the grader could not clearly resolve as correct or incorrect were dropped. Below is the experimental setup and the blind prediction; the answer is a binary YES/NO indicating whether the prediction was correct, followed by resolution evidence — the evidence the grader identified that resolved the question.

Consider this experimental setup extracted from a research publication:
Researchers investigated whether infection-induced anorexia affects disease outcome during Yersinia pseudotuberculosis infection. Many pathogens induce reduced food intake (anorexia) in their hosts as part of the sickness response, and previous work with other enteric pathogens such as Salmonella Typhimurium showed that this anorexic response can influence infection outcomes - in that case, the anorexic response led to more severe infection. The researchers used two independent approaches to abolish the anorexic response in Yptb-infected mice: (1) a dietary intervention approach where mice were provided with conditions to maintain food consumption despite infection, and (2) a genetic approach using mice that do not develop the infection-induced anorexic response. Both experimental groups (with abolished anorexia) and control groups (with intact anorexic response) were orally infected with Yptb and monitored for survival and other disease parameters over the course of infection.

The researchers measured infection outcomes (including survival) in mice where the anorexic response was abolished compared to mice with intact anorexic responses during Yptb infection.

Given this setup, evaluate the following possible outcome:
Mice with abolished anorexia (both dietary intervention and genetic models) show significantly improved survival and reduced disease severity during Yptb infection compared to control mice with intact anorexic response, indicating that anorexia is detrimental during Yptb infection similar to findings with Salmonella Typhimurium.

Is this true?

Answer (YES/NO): NO